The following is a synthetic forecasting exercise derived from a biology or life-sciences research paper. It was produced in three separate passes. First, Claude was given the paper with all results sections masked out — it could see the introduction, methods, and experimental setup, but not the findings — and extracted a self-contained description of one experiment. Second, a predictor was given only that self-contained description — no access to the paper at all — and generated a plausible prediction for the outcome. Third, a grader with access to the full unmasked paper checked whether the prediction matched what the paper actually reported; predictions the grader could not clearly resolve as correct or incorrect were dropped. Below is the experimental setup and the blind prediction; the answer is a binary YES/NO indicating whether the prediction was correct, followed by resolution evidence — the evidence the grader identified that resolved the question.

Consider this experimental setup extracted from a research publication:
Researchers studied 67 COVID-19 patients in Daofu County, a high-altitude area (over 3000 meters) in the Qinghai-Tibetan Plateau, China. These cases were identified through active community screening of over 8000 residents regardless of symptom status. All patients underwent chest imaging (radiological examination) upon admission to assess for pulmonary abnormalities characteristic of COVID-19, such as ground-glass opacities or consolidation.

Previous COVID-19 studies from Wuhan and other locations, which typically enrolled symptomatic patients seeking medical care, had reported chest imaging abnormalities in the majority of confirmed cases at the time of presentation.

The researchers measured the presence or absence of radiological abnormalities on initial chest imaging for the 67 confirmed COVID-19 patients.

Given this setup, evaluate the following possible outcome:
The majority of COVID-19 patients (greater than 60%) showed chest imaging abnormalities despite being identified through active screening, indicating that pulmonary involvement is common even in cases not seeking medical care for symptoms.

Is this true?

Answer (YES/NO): YES